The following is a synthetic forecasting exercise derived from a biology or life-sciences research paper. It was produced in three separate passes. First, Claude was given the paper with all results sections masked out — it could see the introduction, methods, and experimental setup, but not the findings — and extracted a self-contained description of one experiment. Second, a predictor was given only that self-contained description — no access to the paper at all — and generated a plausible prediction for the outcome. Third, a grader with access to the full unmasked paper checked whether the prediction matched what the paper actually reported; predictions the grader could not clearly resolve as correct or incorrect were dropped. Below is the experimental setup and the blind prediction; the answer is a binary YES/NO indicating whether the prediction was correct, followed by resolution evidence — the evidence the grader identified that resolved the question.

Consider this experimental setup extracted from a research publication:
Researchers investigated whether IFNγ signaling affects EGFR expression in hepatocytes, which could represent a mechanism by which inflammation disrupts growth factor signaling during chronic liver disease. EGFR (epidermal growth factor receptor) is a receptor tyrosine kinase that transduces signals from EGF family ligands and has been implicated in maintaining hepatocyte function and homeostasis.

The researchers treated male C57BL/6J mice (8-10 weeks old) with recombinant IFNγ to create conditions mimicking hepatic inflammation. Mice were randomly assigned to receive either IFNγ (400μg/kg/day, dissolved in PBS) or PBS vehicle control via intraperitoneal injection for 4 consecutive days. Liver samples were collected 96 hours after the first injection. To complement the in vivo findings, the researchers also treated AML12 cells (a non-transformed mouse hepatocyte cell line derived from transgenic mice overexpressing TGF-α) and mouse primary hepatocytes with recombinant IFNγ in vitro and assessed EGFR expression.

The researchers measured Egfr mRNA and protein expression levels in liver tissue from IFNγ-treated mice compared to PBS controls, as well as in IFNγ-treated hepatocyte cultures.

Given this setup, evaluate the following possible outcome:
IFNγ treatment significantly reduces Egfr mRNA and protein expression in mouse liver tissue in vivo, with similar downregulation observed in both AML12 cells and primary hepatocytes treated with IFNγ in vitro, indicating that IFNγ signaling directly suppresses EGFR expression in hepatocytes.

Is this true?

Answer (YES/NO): NO